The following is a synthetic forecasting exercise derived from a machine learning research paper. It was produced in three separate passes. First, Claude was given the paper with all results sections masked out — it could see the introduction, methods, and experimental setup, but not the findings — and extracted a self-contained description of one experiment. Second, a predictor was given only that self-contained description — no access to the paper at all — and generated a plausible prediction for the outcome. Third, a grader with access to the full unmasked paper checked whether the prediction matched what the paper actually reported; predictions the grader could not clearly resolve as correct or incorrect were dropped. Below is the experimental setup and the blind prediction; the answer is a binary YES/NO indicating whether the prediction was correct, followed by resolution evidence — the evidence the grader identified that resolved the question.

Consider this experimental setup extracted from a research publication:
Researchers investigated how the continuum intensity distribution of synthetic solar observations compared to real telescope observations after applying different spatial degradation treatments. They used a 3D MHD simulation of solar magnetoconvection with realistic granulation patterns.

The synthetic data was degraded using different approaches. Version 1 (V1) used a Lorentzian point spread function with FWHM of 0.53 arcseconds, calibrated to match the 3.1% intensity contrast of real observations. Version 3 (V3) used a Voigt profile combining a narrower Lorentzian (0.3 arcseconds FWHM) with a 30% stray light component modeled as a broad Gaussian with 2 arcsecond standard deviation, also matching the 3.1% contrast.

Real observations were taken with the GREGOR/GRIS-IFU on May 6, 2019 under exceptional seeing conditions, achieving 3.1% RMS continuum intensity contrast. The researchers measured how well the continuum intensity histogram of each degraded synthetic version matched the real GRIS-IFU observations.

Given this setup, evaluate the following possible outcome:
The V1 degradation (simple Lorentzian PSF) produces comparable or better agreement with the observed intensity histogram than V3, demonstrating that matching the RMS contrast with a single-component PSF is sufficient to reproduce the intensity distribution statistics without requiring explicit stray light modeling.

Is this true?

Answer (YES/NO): YES